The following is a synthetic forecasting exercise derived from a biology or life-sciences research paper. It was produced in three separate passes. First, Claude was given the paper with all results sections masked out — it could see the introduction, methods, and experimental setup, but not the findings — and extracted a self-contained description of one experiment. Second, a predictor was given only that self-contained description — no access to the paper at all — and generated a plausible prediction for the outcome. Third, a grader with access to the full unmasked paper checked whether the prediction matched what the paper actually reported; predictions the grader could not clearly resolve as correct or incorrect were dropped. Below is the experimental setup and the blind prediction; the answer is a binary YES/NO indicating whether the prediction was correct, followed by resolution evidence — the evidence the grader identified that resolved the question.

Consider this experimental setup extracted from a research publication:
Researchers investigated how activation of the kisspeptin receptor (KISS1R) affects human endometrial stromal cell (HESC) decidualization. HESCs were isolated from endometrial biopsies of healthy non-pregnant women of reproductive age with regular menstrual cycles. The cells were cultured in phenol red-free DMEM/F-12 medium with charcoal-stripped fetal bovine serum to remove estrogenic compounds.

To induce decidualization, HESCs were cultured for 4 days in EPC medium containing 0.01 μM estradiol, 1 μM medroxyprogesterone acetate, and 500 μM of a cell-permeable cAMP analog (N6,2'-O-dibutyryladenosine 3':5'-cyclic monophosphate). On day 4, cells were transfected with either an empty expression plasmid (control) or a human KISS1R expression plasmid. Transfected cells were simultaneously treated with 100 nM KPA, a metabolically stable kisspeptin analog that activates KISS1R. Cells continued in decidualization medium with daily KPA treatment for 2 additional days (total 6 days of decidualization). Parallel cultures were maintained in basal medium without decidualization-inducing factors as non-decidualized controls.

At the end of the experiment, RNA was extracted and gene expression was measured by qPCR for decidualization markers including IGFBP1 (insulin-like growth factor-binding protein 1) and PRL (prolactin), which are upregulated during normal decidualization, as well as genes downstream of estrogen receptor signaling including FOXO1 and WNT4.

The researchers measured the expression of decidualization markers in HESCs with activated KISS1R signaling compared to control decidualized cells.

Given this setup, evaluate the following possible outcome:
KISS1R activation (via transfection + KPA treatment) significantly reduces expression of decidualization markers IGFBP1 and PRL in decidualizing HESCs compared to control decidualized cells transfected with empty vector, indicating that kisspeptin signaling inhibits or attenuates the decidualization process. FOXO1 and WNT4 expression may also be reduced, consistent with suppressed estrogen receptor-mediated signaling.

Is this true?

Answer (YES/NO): YES